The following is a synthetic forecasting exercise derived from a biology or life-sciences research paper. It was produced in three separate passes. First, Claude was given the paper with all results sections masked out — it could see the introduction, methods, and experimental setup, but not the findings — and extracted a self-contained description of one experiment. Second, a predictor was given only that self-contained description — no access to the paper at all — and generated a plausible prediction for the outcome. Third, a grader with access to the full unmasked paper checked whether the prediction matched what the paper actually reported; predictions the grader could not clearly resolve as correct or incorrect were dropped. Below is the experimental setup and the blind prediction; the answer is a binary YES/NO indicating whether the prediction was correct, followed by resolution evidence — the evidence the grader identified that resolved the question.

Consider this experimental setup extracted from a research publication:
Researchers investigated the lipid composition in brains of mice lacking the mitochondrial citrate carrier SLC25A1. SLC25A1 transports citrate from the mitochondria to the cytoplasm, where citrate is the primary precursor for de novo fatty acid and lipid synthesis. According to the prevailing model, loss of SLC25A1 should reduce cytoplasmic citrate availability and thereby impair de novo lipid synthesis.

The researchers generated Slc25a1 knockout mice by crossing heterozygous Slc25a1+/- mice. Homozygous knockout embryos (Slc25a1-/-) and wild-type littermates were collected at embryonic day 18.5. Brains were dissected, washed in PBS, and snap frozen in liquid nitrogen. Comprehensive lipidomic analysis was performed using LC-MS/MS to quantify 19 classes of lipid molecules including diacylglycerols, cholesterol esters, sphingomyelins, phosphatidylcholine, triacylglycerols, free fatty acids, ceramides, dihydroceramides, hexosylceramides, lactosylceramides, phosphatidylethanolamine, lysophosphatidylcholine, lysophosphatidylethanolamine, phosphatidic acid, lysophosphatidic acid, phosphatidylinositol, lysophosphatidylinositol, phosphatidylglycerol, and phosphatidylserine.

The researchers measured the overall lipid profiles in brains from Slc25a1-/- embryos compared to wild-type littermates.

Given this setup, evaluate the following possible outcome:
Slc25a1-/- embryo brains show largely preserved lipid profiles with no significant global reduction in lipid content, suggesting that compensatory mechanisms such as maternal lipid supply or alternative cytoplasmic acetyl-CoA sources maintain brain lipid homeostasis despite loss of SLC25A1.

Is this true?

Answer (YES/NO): NO